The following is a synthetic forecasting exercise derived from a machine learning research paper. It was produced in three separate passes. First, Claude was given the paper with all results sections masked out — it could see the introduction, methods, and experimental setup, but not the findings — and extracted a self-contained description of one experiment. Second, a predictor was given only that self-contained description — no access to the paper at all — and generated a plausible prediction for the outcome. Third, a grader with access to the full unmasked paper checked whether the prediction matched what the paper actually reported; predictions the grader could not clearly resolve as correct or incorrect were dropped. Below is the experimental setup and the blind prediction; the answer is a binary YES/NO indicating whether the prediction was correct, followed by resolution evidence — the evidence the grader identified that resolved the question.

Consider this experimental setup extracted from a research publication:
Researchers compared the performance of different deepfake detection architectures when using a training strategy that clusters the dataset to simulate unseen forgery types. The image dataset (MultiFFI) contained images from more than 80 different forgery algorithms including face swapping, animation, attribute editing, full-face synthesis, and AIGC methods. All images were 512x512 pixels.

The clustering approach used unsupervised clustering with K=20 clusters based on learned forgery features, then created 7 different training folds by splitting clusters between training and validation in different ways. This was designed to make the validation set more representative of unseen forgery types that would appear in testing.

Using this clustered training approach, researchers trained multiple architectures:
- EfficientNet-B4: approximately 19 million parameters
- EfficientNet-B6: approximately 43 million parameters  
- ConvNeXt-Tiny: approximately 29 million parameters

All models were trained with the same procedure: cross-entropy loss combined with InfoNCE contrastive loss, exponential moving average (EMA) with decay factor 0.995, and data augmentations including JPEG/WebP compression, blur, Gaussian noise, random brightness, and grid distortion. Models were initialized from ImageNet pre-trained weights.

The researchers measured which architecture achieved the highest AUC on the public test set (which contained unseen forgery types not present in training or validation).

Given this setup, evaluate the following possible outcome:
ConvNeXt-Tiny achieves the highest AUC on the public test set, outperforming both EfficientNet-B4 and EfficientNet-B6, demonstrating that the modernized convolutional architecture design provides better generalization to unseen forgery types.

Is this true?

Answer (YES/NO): YES